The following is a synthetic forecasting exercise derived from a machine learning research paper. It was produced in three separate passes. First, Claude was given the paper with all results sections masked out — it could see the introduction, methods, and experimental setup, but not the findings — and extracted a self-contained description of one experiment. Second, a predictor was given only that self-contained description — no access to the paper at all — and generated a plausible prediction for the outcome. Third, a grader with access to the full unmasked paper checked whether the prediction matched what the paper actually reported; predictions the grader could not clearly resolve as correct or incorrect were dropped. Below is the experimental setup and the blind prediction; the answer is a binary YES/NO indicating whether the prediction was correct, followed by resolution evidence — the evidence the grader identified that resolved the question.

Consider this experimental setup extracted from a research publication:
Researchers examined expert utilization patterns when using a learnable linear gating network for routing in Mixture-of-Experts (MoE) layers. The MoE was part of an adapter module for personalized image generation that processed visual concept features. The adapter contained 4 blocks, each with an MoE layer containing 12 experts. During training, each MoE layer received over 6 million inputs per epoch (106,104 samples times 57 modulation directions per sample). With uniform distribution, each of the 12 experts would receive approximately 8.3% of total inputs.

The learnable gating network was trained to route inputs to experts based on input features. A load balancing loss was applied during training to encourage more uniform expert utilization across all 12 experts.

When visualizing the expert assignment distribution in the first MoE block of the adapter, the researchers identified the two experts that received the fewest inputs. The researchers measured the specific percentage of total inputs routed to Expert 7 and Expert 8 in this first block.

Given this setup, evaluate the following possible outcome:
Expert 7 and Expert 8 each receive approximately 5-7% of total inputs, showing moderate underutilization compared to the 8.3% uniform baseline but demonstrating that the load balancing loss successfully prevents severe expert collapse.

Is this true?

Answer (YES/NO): NO